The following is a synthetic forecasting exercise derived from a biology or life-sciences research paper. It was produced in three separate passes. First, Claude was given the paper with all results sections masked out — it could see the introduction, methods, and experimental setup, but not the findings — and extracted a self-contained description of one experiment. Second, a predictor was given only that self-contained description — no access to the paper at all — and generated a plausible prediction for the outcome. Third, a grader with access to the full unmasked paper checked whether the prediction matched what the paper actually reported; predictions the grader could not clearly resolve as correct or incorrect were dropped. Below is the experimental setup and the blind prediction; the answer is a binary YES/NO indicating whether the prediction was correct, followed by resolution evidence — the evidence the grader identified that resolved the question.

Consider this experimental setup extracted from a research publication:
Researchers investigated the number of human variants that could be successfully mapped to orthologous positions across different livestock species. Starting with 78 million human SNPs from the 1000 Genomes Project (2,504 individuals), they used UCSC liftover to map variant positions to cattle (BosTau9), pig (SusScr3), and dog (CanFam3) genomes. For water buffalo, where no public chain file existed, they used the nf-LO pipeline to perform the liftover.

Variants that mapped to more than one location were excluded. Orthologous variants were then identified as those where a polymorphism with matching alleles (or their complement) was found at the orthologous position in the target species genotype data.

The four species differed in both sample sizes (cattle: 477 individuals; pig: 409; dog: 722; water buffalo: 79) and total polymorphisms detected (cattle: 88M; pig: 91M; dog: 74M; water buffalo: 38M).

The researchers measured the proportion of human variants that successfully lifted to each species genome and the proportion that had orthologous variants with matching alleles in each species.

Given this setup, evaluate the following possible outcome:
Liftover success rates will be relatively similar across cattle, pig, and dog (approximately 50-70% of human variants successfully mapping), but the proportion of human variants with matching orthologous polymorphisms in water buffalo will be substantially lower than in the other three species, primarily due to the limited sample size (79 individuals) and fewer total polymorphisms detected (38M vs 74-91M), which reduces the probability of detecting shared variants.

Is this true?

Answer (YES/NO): NO